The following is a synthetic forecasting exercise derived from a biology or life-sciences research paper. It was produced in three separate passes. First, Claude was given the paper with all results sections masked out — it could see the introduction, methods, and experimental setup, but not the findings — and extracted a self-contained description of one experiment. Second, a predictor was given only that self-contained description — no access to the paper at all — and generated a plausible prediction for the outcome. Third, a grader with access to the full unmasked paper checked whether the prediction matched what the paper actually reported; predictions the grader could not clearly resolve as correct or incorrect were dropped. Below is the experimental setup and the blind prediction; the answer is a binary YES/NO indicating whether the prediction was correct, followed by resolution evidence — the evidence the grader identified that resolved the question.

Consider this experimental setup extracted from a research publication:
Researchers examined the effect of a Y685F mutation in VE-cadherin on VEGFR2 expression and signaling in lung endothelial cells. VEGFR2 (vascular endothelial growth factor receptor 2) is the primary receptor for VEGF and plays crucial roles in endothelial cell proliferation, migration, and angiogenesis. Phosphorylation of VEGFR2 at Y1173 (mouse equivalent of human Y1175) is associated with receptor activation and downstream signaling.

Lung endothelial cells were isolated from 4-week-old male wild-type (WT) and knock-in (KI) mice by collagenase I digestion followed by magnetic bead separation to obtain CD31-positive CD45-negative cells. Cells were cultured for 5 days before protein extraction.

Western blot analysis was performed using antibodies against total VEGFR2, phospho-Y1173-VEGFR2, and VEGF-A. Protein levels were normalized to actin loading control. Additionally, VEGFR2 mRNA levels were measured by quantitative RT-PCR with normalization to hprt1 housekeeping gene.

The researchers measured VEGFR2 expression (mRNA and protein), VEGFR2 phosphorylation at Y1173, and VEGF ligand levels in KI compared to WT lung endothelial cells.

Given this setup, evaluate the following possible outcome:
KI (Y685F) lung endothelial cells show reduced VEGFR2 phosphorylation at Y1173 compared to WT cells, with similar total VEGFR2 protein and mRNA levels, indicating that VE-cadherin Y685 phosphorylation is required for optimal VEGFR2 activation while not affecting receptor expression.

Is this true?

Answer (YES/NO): NO